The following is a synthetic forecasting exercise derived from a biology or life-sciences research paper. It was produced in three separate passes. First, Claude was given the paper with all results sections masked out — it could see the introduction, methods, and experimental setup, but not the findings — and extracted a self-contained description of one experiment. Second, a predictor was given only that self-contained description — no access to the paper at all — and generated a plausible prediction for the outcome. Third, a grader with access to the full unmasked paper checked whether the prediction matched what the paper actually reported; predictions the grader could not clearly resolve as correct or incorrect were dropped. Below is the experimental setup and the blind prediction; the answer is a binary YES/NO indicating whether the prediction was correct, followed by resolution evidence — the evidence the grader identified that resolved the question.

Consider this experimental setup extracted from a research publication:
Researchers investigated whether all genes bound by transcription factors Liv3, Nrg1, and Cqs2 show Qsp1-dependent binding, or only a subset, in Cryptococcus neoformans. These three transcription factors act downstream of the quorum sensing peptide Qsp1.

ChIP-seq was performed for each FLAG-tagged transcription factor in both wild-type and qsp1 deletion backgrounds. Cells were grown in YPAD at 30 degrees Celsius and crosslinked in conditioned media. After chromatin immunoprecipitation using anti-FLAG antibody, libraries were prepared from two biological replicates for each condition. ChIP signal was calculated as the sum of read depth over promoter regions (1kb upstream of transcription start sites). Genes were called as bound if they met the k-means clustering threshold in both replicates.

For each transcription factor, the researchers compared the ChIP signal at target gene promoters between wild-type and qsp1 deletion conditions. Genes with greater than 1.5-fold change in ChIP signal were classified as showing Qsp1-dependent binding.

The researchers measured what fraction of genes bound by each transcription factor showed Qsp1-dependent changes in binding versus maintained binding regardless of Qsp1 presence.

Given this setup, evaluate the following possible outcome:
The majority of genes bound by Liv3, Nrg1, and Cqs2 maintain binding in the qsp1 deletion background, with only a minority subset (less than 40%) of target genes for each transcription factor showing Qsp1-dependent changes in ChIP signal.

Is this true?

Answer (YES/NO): NO